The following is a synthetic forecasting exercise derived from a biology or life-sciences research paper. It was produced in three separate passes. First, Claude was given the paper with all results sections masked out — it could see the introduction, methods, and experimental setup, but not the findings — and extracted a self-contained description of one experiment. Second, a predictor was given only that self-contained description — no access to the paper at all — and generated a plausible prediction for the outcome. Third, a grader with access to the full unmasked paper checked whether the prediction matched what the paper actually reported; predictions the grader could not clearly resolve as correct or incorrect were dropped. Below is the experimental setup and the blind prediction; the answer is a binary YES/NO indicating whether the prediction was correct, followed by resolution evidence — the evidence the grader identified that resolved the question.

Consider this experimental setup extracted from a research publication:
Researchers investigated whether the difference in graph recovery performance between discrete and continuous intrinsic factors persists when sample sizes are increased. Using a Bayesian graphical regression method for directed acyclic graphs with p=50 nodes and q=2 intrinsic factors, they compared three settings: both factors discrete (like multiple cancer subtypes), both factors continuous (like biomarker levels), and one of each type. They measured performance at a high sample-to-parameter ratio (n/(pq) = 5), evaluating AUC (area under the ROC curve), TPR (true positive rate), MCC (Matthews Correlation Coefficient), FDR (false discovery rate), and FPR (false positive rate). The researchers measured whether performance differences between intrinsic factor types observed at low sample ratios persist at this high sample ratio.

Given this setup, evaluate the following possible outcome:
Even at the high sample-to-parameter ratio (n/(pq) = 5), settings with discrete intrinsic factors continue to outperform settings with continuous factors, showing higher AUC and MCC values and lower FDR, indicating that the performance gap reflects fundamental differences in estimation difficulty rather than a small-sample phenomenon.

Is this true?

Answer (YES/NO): NO